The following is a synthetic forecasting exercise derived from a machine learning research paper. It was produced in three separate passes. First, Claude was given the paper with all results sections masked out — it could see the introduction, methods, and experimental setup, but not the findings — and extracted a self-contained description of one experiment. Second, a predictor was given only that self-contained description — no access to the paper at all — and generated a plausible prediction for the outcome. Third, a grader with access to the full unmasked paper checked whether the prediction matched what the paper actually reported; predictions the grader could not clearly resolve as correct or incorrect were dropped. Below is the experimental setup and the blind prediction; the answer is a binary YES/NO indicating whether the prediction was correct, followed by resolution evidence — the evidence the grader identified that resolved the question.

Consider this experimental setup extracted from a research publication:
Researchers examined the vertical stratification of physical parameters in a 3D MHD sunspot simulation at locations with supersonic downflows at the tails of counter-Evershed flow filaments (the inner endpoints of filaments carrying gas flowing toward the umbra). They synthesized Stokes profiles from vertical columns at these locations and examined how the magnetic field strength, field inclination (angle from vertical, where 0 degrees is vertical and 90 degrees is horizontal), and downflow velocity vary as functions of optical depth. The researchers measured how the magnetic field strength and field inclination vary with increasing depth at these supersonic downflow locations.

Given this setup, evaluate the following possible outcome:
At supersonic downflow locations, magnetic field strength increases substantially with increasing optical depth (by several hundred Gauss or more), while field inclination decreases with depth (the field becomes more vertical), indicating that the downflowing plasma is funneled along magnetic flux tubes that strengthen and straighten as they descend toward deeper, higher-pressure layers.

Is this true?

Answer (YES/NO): YES